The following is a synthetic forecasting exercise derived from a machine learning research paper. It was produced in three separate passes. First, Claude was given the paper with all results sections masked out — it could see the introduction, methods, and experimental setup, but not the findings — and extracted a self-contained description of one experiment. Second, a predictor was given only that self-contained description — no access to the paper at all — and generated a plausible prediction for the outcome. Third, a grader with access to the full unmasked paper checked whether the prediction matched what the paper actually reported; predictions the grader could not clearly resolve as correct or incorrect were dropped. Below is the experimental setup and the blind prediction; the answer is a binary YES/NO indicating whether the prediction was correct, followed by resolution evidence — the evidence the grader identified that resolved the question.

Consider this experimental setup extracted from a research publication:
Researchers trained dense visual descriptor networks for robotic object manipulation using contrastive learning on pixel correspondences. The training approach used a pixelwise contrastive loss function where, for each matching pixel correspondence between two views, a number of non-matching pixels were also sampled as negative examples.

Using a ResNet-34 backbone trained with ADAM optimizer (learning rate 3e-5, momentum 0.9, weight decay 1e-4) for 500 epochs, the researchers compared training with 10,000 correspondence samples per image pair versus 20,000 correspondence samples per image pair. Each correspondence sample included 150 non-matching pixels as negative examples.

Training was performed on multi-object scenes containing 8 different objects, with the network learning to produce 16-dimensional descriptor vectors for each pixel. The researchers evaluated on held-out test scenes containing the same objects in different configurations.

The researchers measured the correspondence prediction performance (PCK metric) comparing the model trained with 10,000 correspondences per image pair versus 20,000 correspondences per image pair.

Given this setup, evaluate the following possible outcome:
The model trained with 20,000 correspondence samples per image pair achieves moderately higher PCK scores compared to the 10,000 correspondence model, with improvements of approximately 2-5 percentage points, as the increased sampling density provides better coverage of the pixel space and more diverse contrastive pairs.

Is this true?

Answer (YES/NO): NO